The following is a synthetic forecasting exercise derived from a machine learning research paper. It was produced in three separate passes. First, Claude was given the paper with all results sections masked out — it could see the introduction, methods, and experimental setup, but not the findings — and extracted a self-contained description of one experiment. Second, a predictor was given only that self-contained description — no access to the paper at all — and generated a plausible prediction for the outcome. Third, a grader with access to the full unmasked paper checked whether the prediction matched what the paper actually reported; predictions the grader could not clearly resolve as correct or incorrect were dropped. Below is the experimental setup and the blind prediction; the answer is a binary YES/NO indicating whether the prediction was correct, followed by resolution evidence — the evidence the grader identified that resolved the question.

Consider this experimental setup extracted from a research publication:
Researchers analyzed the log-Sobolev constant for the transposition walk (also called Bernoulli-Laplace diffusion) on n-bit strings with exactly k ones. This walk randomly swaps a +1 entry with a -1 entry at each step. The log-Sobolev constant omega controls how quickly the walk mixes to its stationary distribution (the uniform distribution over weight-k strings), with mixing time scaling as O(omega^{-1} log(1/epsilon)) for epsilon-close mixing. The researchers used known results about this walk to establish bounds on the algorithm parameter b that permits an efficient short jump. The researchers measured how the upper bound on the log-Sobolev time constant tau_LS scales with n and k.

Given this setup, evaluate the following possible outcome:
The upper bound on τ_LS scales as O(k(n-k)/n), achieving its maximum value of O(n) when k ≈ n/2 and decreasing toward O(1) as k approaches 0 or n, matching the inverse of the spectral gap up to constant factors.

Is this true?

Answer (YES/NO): NO